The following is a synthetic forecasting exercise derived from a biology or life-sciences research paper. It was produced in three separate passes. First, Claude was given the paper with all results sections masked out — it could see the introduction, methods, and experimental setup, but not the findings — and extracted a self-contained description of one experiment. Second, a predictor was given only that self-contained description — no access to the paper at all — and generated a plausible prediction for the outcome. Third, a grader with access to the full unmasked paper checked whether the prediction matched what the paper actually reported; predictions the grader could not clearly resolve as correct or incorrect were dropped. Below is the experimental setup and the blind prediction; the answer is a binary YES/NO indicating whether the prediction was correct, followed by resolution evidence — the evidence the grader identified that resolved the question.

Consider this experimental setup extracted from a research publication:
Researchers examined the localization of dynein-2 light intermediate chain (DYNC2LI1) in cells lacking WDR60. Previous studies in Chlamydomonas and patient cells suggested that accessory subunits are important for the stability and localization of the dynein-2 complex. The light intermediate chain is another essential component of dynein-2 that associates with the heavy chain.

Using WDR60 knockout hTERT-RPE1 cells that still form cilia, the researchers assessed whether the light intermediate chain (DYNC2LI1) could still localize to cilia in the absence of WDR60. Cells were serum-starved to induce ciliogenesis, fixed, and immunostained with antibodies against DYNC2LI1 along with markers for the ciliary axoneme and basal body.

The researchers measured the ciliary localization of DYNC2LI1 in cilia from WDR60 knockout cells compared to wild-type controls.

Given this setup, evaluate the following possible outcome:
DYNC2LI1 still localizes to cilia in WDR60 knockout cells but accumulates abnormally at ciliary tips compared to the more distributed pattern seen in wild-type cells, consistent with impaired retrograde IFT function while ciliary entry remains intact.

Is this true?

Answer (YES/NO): NO